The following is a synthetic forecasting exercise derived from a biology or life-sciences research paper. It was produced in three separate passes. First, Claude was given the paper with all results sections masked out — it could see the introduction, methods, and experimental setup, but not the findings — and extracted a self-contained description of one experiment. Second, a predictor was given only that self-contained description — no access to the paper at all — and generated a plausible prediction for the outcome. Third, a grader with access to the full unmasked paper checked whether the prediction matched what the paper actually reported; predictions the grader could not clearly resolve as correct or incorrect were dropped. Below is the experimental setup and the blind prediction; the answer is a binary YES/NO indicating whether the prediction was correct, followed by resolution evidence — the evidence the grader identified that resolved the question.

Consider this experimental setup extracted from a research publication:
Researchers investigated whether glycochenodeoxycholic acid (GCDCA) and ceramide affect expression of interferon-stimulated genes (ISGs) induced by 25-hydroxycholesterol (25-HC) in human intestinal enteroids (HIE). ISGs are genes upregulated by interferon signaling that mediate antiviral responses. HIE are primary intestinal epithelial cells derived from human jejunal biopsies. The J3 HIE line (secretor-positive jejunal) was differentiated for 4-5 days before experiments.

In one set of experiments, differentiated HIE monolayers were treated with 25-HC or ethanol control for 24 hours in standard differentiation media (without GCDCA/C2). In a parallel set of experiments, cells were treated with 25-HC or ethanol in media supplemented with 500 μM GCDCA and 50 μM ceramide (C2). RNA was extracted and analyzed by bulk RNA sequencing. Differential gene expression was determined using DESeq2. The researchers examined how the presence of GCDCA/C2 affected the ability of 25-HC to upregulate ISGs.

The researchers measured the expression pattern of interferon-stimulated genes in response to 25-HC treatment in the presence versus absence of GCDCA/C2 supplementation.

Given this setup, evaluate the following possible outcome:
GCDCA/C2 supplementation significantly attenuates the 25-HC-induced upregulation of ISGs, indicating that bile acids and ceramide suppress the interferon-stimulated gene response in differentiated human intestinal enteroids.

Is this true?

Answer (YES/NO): NO